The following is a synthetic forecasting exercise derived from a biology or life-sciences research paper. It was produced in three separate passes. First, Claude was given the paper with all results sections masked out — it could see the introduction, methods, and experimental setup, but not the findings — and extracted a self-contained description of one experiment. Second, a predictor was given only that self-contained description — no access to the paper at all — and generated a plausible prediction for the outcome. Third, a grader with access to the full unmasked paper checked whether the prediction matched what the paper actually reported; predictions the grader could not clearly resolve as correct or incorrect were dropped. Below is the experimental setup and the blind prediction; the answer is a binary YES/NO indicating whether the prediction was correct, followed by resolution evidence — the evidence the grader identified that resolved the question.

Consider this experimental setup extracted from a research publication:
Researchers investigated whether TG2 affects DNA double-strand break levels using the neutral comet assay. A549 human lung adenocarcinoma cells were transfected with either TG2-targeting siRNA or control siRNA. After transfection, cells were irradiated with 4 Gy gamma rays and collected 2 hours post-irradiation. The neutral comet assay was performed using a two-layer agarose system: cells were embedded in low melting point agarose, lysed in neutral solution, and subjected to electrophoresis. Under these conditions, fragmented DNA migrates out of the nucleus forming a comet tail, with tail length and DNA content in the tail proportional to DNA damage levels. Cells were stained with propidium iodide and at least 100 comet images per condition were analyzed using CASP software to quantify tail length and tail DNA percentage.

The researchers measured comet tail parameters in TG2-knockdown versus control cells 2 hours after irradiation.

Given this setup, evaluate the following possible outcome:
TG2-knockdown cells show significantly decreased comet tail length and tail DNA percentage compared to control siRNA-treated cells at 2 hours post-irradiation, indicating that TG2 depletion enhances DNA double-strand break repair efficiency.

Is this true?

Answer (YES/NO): NO